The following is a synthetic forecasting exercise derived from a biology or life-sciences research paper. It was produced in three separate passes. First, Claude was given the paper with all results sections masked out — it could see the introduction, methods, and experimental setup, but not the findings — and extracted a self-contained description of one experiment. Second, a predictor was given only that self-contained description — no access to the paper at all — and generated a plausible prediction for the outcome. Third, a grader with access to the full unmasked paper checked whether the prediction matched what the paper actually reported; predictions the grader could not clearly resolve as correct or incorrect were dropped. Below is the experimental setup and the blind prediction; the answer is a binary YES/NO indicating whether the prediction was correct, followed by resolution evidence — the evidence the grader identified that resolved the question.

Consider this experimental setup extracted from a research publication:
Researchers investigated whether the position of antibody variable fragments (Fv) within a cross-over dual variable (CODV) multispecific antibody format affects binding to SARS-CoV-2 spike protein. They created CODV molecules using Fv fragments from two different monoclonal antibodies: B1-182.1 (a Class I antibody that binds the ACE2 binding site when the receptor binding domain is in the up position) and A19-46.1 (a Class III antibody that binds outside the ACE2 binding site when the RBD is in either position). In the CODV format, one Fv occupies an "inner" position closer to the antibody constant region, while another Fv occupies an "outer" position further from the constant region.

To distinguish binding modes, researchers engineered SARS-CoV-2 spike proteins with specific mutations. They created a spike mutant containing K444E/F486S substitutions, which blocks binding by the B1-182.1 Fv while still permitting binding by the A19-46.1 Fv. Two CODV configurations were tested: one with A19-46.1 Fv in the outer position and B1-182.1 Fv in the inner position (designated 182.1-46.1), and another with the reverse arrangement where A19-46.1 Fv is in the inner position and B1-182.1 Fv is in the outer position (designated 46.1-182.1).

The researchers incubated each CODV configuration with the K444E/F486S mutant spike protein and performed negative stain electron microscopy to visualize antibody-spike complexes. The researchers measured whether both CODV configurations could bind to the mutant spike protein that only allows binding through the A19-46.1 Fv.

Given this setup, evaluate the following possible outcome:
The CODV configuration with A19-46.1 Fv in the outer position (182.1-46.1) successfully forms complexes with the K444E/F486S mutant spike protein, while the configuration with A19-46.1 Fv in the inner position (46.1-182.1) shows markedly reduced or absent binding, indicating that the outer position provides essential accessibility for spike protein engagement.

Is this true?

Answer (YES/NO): NO